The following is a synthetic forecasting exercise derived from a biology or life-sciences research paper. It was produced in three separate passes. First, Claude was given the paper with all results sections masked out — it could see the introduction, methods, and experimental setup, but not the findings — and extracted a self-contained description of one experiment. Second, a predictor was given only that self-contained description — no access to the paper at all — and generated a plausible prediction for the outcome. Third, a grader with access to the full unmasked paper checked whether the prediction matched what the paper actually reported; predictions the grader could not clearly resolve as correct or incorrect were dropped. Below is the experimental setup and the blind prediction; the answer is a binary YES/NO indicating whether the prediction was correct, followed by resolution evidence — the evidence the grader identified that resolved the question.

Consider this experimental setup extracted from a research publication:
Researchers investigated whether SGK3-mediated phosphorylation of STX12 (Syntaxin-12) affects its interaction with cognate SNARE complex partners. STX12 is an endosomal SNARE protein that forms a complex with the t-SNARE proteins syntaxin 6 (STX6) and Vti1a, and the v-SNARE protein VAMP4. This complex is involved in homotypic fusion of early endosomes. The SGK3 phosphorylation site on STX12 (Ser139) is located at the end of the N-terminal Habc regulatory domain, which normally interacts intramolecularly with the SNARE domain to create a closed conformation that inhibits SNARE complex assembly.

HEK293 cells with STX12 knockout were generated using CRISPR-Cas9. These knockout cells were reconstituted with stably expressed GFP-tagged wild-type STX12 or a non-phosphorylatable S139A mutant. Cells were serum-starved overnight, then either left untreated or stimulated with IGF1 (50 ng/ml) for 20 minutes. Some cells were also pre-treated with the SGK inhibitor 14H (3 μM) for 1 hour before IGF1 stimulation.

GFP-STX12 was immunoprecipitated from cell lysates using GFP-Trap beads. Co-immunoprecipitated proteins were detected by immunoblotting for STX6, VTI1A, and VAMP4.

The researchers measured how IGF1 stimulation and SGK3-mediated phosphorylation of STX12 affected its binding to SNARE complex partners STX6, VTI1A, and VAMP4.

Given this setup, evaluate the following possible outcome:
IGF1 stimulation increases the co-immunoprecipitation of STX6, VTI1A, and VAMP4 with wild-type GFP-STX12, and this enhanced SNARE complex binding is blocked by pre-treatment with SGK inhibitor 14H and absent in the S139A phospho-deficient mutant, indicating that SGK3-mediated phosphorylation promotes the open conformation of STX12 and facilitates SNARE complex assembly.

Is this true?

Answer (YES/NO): YES